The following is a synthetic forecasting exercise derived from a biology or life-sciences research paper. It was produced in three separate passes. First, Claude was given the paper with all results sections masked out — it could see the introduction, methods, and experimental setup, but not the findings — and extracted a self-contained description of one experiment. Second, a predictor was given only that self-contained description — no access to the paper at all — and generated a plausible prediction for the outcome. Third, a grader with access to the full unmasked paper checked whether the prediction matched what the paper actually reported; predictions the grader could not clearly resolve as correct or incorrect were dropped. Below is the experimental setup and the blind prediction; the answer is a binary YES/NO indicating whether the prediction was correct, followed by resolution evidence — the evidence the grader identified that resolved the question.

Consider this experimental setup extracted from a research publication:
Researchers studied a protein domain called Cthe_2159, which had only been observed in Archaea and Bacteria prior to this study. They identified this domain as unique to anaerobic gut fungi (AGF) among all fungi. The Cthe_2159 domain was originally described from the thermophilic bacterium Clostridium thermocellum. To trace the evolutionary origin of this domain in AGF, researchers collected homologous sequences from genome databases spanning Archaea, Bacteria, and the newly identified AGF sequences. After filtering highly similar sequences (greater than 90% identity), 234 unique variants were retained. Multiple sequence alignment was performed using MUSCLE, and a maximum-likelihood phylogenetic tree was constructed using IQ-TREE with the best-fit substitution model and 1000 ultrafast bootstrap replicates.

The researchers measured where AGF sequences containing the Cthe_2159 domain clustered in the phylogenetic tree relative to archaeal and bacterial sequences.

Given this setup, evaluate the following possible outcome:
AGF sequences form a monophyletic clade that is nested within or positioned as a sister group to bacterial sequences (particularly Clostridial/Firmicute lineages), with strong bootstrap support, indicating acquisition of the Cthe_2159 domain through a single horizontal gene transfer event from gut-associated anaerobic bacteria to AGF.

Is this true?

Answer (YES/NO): YES